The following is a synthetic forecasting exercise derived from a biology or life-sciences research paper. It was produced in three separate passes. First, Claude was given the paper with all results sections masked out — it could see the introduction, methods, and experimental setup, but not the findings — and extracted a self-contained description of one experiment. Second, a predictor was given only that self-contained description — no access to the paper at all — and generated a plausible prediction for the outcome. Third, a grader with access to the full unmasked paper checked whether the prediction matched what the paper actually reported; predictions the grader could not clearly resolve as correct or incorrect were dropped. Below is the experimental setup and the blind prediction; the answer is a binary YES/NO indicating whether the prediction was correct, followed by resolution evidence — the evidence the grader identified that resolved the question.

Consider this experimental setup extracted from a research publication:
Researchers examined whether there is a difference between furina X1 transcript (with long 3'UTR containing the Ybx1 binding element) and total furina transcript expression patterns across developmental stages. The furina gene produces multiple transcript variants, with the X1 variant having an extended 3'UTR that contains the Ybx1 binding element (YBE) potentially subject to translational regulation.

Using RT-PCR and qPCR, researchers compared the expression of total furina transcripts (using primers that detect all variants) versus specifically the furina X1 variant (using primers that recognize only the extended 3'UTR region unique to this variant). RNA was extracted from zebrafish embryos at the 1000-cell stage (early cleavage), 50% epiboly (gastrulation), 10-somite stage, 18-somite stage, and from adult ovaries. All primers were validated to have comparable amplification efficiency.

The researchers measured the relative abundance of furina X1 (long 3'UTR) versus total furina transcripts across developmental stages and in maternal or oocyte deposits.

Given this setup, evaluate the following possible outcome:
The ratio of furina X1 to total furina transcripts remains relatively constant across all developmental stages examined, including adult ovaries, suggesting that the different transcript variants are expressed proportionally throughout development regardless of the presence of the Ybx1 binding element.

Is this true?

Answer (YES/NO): NO